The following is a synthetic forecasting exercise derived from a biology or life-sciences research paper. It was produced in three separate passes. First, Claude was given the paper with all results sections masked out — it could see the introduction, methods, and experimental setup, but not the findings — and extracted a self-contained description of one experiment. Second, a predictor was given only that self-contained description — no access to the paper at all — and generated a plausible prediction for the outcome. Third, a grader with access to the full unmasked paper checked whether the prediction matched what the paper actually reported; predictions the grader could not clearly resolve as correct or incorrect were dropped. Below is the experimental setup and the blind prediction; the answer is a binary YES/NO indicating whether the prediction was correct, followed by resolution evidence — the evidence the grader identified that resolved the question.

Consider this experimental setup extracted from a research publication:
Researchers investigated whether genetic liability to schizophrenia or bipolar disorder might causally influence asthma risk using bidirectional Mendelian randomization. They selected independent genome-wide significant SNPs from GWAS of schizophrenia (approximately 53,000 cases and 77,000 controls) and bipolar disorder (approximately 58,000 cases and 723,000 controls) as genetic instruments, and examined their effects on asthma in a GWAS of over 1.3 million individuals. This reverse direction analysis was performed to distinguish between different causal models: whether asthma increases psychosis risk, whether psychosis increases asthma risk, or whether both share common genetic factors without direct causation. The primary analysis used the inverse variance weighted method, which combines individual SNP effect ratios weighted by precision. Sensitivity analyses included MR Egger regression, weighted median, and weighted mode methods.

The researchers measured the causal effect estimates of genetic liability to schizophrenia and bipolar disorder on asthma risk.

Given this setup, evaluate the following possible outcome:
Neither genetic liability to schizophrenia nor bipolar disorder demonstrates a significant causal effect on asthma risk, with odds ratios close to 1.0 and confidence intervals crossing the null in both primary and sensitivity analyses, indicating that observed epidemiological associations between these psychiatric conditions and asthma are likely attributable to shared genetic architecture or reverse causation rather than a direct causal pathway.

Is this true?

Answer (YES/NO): YES